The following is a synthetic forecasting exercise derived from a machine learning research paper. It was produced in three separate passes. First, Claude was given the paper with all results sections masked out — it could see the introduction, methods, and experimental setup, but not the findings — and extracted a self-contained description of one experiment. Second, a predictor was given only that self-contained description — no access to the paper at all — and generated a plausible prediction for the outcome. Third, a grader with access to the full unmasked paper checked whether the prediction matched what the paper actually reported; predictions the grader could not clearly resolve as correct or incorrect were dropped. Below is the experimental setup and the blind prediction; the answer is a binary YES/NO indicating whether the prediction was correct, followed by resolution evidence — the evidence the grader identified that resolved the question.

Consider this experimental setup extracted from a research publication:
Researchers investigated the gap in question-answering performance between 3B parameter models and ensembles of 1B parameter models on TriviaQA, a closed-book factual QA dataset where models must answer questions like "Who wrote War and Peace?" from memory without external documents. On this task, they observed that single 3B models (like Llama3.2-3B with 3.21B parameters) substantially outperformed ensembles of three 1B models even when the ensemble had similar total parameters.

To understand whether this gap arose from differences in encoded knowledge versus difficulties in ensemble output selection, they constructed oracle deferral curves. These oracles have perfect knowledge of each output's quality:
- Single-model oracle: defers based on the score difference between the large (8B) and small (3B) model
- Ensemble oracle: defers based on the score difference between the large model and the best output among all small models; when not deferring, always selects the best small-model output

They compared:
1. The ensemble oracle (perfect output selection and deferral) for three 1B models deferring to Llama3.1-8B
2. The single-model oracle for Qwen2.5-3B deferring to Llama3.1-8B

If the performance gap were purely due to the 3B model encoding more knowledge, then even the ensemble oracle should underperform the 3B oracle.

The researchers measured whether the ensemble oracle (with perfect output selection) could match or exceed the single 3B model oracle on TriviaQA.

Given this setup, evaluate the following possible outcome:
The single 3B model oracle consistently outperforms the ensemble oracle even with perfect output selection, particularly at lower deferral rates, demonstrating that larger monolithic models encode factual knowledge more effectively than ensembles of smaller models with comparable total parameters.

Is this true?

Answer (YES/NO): NO